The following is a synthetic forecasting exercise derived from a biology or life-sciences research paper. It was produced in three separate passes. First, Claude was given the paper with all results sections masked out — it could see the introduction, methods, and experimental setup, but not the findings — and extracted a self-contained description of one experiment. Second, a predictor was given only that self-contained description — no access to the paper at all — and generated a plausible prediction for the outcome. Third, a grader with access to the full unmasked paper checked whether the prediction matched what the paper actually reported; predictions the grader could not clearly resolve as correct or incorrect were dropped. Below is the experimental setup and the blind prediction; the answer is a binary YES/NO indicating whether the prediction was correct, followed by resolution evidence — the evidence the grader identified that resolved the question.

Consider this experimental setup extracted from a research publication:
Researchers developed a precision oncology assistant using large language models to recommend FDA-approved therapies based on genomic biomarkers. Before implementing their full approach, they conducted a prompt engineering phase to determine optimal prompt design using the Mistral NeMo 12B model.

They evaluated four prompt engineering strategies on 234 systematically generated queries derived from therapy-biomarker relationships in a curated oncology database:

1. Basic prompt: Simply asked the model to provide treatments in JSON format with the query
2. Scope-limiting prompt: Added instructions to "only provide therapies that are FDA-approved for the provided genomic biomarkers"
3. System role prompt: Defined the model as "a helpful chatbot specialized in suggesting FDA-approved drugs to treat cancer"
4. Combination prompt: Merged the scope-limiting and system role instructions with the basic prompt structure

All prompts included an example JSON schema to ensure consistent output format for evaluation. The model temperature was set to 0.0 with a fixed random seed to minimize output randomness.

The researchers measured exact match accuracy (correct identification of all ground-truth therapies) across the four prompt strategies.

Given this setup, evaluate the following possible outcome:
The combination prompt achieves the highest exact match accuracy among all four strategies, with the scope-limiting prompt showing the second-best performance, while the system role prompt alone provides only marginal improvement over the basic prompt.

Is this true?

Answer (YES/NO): NO